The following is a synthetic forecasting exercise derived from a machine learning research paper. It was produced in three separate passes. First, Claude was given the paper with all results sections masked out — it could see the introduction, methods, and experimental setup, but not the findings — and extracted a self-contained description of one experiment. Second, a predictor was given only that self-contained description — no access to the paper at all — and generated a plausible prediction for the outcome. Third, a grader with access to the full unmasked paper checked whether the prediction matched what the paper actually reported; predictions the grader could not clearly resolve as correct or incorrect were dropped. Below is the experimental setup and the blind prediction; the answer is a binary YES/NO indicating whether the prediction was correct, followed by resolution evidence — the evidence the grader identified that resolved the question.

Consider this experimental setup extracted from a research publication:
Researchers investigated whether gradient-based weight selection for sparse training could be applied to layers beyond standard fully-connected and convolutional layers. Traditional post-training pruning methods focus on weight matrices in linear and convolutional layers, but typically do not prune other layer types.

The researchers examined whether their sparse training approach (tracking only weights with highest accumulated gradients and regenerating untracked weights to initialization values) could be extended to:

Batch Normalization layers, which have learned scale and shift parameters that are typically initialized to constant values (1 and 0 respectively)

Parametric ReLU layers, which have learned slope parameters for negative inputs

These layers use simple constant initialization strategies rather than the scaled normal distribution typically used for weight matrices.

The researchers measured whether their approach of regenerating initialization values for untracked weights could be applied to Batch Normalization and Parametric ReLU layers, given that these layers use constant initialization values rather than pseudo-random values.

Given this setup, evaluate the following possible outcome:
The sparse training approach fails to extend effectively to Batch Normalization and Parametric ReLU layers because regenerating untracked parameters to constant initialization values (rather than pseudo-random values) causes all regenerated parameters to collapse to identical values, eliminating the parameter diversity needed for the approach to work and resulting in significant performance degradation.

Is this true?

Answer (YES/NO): NO